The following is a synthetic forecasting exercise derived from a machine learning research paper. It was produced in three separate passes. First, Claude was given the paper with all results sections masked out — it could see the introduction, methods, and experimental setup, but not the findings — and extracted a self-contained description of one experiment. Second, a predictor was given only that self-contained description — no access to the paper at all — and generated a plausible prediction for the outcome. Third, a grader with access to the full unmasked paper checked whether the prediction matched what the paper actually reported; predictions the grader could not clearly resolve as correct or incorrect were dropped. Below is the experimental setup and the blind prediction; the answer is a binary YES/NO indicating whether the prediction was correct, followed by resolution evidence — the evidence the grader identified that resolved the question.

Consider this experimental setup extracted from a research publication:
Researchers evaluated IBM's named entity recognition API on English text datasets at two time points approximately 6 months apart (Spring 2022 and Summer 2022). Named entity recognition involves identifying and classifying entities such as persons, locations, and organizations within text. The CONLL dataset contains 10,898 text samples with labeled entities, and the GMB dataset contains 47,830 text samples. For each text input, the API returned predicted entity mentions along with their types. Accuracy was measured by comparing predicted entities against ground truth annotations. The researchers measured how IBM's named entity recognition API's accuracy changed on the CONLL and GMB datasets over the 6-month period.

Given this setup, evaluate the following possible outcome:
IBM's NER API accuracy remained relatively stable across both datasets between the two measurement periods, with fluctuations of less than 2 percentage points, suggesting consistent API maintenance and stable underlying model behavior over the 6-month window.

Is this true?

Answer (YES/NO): NO